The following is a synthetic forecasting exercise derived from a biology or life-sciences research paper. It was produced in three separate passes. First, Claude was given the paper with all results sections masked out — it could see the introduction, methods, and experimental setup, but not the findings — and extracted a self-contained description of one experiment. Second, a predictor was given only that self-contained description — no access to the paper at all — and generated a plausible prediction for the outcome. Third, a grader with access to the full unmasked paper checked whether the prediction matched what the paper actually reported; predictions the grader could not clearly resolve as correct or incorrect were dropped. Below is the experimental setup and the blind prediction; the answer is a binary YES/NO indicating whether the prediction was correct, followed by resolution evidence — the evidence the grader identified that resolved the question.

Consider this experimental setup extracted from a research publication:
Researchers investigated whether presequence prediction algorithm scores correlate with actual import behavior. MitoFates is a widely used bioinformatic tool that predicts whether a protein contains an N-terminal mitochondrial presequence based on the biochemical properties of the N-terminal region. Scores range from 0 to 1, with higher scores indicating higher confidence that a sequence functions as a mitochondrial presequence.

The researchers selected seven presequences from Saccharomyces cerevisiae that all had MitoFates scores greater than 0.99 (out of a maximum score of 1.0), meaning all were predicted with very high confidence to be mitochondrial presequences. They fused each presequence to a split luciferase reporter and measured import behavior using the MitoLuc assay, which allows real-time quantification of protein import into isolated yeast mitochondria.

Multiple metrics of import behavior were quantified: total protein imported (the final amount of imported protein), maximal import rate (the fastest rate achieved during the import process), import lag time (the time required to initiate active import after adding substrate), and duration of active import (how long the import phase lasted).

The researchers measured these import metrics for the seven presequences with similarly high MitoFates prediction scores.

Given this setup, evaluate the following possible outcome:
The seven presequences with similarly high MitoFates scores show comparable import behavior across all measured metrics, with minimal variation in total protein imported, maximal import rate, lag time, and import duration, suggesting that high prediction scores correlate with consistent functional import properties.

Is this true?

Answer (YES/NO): NO